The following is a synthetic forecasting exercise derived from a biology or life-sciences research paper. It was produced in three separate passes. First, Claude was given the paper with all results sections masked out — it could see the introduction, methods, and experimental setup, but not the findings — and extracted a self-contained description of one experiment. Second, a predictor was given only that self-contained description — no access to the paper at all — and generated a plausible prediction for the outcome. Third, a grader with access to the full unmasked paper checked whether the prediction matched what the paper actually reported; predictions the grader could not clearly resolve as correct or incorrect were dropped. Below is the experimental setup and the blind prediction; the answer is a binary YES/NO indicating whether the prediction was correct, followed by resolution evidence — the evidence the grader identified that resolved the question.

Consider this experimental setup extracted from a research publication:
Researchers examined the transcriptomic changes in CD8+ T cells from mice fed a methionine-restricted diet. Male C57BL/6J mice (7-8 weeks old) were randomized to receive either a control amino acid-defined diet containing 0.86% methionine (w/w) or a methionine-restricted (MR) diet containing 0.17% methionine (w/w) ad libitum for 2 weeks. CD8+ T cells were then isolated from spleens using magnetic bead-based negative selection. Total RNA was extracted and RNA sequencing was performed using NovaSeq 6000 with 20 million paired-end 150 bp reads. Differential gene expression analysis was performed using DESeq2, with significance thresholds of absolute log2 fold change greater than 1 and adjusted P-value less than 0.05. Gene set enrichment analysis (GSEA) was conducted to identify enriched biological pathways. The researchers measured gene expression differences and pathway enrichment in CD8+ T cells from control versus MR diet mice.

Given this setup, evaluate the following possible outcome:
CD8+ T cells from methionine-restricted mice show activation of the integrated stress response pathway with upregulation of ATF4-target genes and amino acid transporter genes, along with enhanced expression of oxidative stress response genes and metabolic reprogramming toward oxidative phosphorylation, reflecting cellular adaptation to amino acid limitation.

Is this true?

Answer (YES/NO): NO